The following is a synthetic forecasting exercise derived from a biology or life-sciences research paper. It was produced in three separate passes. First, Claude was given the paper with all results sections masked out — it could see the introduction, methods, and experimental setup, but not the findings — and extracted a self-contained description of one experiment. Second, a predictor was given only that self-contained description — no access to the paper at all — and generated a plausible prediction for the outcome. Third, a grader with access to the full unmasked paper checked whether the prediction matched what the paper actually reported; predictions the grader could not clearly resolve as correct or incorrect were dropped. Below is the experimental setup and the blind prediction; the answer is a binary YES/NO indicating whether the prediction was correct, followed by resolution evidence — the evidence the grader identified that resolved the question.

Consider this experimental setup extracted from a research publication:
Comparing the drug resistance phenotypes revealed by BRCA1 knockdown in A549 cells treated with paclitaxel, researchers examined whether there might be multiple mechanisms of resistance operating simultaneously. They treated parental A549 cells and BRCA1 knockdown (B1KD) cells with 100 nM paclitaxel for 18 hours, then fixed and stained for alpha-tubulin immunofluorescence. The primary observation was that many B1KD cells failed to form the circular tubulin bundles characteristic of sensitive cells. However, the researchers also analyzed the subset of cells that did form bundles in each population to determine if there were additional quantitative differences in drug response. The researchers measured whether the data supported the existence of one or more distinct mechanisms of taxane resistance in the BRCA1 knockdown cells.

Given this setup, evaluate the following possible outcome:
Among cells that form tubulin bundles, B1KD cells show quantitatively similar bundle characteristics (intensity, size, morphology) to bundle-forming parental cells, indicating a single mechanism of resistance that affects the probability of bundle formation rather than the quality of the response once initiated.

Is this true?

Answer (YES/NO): NO